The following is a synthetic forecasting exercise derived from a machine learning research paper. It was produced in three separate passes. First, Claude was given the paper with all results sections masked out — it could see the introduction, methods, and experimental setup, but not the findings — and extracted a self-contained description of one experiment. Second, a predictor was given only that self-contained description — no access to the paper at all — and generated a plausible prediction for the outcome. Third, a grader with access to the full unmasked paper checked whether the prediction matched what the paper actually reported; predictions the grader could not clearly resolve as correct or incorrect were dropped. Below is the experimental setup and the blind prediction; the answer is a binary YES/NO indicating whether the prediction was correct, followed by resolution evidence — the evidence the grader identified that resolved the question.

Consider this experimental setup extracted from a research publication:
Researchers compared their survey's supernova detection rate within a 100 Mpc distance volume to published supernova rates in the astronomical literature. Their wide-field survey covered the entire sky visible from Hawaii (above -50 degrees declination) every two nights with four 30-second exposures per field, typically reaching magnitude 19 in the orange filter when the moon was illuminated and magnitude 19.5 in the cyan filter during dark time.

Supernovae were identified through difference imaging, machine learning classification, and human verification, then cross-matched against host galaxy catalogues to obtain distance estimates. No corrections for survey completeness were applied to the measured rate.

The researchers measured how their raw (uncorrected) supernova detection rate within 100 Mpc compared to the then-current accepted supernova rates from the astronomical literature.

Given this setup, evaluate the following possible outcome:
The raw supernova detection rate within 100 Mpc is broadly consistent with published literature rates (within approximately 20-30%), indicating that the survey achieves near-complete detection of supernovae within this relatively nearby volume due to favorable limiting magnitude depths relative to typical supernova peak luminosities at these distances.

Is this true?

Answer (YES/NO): NO